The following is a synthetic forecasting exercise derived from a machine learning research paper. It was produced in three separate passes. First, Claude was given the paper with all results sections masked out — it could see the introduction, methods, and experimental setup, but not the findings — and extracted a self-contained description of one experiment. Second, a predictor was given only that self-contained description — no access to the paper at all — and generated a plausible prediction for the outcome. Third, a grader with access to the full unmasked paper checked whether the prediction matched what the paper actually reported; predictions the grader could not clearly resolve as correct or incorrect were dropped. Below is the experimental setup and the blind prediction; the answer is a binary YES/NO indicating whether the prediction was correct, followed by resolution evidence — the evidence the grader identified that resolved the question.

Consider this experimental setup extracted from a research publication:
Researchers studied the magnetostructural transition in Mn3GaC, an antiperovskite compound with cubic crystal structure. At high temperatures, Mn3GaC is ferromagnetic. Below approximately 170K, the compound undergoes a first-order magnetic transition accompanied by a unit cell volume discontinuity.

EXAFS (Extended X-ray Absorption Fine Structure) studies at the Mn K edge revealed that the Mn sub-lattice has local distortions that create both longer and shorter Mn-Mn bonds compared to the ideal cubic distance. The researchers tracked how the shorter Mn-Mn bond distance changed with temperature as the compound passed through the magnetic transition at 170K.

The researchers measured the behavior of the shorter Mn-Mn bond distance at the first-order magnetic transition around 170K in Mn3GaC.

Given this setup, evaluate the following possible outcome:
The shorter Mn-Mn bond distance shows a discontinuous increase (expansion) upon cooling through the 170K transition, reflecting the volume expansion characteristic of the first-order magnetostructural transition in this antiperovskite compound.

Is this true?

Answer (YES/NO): NO